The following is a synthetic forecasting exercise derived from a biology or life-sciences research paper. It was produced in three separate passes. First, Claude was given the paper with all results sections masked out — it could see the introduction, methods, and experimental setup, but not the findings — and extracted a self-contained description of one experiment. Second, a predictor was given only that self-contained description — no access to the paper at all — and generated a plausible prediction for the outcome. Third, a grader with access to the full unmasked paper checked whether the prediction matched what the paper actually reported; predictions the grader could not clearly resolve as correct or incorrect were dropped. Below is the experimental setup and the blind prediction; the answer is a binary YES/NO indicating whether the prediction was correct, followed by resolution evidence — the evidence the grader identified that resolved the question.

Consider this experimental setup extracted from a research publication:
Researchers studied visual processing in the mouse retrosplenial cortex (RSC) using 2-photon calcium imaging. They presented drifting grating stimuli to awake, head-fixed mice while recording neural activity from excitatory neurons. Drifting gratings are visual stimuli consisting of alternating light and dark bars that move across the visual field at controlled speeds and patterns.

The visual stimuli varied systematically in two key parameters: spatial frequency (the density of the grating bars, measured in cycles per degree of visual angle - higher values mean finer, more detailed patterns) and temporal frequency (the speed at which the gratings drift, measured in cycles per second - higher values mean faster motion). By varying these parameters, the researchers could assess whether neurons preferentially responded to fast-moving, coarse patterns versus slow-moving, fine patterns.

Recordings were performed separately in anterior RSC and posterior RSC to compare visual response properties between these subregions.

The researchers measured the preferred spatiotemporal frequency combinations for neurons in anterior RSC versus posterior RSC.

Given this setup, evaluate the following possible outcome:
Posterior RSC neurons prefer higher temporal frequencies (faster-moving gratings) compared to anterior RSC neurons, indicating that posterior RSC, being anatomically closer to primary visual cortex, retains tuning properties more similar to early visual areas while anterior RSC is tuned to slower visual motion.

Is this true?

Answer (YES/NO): NO